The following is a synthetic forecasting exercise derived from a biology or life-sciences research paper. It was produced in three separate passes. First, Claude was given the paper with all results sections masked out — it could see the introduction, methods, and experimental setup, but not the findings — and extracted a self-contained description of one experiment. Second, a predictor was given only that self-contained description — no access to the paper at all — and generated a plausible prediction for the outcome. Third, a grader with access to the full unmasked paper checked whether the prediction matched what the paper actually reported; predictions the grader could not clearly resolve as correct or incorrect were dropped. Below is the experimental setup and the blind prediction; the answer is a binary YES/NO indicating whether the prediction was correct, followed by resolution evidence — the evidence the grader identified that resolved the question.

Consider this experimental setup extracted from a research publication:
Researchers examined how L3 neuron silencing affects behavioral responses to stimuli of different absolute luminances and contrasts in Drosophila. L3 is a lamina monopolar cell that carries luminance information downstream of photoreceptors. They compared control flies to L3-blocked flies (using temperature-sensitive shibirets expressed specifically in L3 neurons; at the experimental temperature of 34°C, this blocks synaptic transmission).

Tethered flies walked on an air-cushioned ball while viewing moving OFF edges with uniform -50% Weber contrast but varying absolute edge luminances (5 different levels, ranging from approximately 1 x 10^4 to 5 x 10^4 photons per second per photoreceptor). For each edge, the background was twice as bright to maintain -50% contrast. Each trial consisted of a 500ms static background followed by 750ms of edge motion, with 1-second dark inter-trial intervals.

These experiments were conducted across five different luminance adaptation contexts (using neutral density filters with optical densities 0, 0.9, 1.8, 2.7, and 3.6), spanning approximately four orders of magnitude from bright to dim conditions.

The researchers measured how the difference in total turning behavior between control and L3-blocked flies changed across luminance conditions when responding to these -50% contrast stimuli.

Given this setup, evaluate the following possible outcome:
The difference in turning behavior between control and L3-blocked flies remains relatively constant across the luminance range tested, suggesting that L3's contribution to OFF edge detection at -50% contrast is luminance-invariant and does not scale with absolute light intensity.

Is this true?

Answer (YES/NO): NO